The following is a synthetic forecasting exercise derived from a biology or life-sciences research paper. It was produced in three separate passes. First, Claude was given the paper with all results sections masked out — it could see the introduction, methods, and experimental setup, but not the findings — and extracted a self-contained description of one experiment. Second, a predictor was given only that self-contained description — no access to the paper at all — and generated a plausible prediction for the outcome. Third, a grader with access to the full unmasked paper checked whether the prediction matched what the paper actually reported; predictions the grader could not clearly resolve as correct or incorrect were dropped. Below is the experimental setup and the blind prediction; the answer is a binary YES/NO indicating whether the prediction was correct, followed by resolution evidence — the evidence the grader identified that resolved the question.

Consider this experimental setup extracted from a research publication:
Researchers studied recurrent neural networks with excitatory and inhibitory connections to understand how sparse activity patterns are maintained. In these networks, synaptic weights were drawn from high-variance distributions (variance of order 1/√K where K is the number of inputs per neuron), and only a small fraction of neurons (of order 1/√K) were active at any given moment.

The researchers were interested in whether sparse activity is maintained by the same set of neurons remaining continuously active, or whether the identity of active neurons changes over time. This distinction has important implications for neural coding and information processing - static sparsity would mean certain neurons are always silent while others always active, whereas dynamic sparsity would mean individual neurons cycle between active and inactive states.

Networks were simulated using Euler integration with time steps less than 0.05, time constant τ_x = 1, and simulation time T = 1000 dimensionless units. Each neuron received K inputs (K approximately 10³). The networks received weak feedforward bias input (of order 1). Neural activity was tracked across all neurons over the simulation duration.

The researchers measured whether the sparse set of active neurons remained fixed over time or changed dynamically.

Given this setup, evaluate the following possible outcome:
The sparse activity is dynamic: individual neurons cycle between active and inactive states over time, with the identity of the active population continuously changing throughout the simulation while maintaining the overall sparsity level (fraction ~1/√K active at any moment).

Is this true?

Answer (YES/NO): YES